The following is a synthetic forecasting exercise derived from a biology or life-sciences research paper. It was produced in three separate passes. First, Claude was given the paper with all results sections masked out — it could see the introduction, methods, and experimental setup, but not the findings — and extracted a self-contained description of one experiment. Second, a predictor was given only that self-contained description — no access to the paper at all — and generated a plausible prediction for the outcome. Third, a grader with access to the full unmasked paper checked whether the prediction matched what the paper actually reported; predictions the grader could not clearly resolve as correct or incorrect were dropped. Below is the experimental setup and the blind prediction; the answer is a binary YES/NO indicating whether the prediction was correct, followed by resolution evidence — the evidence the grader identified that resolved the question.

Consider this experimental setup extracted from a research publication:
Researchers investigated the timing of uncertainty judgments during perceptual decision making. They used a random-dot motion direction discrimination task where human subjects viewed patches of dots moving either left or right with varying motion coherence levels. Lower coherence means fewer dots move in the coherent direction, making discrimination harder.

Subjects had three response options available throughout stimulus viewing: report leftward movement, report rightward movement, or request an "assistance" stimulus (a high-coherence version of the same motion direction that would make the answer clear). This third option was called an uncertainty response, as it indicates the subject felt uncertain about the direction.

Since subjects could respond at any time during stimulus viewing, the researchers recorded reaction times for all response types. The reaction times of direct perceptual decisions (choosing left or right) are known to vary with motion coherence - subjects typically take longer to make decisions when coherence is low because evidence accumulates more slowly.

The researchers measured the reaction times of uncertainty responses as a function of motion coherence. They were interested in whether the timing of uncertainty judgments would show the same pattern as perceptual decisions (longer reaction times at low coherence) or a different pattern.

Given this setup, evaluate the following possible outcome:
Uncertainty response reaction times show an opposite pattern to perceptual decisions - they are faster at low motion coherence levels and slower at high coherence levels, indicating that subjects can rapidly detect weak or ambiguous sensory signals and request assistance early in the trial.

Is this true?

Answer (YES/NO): NO